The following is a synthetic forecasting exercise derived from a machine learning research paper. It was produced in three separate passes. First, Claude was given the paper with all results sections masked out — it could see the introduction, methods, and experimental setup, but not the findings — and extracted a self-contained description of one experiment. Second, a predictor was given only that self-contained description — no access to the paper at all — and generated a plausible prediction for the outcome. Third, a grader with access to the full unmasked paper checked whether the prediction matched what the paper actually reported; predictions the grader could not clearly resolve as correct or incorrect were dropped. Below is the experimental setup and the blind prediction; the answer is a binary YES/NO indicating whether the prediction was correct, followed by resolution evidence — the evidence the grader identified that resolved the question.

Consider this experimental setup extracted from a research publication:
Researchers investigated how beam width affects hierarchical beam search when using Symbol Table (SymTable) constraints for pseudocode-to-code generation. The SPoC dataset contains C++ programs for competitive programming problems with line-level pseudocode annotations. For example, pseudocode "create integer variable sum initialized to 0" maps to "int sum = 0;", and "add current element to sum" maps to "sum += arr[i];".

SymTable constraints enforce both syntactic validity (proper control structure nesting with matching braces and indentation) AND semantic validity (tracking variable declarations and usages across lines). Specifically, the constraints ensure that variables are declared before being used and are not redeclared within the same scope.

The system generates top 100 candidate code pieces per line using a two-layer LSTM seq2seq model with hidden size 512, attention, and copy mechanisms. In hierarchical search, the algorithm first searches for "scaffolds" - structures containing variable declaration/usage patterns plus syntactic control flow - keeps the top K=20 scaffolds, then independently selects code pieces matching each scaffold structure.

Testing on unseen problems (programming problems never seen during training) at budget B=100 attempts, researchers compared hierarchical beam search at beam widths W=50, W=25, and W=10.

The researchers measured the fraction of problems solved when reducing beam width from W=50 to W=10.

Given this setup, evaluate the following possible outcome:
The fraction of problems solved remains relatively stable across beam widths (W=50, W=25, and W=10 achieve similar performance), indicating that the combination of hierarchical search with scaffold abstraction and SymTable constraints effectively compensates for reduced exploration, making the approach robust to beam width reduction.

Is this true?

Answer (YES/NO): NO